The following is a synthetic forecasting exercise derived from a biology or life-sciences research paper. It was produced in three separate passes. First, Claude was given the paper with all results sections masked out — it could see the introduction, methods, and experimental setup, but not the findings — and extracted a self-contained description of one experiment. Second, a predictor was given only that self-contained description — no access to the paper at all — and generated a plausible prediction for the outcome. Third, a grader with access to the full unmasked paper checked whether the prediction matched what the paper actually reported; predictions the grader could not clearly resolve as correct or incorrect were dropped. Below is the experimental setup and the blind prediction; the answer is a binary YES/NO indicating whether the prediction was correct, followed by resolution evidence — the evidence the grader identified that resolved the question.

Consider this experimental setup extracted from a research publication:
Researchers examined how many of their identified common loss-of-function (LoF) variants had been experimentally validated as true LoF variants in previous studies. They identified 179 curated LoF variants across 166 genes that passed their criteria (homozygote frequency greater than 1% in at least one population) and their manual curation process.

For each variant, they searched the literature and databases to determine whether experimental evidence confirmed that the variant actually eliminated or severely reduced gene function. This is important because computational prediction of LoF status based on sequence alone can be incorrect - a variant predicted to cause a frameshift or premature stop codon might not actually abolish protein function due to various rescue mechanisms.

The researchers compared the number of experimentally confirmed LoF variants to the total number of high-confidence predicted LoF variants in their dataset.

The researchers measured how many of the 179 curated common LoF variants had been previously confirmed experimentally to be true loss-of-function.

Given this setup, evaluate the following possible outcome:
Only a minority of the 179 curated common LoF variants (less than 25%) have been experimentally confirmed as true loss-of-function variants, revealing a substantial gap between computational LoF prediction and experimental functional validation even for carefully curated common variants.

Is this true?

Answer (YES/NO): YES